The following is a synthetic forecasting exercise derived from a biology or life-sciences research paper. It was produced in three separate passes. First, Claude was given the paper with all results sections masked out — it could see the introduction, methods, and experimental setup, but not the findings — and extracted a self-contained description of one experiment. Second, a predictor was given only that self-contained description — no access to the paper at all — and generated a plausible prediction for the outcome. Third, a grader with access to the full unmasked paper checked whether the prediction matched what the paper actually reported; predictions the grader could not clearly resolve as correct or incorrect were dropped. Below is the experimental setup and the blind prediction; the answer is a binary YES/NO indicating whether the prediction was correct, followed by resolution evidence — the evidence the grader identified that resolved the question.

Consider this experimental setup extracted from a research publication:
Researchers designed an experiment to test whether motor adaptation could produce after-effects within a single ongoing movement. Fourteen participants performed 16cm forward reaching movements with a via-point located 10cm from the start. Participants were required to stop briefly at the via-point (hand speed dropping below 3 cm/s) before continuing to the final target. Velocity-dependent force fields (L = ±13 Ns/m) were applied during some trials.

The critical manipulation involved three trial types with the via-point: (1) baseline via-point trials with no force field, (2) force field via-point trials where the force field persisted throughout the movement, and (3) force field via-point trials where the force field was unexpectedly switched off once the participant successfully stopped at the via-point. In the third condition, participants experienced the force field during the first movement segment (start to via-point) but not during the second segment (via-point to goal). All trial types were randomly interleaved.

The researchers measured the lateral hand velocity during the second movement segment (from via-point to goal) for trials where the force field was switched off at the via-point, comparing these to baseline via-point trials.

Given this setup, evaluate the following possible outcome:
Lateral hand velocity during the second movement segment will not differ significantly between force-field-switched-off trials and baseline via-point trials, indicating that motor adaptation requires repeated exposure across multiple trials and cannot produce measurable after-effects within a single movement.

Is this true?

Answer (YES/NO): NO